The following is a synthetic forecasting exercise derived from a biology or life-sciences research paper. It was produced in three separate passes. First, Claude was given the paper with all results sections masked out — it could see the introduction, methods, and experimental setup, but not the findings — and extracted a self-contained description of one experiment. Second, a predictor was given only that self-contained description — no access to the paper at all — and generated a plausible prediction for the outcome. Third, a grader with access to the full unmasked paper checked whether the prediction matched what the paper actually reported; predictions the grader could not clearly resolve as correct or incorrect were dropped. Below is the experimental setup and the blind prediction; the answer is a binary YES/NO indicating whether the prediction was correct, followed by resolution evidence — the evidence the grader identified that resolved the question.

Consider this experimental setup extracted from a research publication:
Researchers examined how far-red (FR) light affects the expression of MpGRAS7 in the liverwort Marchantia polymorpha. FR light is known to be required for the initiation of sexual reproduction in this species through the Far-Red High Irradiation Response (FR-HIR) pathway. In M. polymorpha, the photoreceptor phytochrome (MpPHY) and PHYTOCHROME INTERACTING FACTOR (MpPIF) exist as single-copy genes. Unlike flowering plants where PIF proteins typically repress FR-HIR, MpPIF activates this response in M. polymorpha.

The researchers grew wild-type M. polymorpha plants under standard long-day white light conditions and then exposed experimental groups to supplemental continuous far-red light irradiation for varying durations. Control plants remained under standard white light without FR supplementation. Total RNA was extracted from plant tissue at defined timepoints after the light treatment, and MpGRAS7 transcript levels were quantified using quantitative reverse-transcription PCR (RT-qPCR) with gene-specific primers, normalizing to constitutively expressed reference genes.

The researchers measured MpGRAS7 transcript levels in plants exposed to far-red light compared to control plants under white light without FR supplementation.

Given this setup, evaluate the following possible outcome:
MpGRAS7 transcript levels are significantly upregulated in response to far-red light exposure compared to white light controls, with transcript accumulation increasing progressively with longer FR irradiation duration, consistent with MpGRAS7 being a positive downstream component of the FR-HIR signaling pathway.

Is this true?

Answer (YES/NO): NO